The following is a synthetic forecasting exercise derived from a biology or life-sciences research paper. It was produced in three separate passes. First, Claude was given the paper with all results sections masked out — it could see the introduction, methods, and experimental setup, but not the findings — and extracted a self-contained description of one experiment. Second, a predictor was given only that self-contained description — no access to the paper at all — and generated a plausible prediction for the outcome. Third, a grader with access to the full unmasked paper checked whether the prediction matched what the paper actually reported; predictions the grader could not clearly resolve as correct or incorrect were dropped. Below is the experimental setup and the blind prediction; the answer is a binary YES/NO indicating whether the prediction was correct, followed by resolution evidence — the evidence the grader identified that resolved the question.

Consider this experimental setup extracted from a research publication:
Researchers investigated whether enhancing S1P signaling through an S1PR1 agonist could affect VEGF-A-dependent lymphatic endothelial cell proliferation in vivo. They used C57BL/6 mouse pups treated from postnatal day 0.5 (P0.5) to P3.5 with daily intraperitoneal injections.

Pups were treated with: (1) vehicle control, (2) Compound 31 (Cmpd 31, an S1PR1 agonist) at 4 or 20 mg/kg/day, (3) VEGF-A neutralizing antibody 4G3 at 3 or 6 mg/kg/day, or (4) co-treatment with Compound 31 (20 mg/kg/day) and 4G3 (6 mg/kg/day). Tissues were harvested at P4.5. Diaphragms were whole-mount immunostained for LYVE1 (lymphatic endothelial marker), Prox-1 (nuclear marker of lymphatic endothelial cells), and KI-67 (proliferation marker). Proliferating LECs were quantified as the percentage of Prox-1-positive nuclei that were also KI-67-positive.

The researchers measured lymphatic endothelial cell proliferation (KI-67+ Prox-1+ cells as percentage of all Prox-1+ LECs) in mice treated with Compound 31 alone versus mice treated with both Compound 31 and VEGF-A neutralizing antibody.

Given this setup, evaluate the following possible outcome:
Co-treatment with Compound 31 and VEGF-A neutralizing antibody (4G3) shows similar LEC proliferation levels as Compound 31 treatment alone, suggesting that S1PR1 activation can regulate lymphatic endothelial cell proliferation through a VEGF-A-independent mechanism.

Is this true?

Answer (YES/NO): NO